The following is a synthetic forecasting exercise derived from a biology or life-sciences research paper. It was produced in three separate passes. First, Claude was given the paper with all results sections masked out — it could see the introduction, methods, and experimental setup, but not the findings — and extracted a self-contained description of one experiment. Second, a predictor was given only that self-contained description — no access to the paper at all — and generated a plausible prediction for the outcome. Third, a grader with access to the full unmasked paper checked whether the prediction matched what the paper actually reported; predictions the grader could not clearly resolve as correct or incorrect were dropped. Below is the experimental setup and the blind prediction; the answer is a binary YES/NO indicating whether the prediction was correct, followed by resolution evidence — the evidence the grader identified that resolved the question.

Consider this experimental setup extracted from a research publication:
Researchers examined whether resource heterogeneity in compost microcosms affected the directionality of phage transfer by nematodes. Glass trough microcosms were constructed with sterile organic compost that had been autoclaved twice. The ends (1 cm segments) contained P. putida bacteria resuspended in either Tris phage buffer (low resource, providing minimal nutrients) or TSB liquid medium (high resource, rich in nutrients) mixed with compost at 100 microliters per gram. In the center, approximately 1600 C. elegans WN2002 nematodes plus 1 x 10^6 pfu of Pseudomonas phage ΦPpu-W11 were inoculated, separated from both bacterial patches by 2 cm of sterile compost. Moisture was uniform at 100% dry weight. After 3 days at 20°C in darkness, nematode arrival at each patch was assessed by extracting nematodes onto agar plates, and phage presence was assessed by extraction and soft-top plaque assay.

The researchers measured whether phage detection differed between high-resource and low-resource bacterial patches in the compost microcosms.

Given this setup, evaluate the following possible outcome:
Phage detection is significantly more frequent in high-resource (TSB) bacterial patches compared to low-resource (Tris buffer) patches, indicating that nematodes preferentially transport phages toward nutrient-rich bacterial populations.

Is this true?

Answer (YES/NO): NO